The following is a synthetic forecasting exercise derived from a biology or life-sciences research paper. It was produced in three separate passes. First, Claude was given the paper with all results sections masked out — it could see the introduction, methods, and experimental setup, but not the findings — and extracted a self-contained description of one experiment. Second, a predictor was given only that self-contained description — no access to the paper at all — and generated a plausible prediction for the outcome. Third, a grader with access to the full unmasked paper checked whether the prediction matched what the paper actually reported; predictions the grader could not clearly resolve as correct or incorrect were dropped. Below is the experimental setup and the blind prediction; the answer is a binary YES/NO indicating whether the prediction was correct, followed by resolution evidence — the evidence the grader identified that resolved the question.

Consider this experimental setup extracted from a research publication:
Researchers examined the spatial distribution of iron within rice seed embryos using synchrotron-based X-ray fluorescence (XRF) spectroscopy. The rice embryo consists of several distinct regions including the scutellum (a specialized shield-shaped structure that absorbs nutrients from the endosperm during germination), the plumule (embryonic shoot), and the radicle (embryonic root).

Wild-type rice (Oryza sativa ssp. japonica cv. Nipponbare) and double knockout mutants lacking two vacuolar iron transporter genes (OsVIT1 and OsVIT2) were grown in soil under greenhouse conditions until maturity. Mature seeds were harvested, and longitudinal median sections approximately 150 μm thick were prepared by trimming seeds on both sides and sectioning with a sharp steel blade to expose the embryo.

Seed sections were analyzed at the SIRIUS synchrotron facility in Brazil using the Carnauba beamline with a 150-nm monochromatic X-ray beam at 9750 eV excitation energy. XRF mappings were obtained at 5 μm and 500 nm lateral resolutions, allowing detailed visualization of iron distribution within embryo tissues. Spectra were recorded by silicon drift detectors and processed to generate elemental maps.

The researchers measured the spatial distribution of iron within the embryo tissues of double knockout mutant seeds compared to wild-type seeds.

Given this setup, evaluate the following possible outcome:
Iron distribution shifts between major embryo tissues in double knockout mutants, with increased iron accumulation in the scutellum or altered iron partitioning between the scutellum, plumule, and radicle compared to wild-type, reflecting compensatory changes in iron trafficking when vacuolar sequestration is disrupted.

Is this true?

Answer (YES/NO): YES